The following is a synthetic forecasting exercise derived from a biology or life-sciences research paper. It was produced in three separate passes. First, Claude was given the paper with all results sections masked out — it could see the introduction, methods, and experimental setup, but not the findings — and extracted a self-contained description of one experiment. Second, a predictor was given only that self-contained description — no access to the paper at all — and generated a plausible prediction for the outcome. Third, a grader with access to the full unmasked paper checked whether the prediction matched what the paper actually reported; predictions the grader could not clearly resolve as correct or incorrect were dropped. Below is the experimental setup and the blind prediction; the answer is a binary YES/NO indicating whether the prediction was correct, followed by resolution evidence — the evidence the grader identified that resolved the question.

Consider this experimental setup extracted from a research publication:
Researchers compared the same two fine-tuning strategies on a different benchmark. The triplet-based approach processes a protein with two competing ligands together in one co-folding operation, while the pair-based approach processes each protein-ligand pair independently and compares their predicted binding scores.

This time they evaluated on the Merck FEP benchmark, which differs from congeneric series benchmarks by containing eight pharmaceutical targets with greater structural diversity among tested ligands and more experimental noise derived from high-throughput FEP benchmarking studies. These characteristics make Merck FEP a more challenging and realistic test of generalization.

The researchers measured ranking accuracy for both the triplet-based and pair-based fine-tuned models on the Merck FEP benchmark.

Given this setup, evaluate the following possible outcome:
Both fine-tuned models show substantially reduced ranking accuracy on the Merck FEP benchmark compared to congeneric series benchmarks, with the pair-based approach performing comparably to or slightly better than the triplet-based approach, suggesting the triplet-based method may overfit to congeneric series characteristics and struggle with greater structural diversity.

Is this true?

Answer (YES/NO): YES